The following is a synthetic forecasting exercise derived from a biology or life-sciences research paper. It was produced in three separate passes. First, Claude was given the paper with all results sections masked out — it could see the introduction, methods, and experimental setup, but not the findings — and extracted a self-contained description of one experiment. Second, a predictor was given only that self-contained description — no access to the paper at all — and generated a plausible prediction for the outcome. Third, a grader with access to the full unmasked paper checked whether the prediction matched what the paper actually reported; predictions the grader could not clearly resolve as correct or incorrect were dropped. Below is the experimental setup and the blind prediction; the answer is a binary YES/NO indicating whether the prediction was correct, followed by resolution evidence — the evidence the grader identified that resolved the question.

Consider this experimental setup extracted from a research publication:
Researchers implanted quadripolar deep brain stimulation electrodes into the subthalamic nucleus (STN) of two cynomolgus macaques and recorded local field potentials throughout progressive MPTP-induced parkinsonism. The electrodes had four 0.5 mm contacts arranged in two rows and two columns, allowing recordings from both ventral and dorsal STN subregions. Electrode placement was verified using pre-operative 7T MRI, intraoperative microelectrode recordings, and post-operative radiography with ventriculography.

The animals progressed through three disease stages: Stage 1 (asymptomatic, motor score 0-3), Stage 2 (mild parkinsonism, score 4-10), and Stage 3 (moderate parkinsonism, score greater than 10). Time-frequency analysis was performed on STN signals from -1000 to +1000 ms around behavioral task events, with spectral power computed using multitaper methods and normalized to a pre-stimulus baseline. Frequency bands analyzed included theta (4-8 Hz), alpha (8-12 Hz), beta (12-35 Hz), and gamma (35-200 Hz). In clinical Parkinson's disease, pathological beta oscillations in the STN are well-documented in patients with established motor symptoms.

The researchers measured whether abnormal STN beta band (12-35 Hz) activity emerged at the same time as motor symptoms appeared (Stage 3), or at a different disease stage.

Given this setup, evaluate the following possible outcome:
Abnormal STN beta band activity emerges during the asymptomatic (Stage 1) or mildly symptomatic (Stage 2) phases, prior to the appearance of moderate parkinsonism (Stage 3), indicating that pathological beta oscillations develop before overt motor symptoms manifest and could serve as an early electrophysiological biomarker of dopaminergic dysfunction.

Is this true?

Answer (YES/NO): NO